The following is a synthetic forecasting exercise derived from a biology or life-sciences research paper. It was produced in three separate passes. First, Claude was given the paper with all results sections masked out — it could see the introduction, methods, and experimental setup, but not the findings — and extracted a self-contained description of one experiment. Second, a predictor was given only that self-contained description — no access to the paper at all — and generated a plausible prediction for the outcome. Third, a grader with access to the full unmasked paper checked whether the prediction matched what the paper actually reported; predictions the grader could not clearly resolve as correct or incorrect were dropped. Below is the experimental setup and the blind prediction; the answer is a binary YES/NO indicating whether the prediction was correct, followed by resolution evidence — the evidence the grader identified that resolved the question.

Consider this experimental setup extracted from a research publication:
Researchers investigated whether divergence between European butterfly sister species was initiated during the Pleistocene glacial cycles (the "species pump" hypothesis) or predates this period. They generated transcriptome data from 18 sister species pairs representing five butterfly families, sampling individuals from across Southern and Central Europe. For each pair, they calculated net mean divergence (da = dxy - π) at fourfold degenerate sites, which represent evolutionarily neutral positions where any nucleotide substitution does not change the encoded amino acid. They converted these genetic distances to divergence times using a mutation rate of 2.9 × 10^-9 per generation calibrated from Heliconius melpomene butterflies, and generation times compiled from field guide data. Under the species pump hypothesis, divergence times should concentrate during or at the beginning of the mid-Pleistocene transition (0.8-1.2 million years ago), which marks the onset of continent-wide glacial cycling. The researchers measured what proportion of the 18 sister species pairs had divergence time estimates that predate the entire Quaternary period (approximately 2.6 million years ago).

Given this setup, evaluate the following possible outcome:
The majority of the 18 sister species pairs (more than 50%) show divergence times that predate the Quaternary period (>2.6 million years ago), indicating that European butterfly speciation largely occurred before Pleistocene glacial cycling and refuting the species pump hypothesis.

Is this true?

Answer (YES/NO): YES